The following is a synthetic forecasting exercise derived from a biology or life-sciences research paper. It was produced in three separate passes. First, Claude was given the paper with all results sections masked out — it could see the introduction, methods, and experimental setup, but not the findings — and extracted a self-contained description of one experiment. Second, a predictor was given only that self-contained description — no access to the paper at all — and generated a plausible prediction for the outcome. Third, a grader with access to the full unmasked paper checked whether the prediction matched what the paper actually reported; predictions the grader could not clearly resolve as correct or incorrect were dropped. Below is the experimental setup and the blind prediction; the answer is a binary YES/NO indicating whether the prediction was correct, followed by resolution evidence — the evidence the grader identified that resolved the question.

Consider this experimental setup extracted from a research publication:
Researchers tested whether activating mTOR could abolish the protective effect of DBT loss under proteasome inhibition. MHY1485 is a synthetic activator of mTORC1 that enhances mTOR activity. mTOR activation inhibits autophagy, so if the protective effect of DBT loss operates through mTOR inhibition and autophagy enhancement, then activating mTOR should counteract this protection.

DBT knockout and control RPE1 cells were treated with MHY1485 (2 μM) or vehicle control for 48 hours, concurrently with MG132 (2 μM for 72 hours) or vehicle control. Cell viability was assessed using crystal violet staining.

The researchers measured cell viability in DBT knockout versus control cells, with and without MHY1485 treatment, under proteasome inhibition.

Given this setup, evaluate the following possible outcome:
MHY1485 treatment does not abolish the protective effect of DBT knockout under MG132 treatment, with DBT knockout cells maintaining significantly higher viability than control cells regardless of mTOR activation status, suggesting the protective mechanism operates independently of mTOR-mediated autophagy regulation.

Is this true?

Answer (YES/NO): NO